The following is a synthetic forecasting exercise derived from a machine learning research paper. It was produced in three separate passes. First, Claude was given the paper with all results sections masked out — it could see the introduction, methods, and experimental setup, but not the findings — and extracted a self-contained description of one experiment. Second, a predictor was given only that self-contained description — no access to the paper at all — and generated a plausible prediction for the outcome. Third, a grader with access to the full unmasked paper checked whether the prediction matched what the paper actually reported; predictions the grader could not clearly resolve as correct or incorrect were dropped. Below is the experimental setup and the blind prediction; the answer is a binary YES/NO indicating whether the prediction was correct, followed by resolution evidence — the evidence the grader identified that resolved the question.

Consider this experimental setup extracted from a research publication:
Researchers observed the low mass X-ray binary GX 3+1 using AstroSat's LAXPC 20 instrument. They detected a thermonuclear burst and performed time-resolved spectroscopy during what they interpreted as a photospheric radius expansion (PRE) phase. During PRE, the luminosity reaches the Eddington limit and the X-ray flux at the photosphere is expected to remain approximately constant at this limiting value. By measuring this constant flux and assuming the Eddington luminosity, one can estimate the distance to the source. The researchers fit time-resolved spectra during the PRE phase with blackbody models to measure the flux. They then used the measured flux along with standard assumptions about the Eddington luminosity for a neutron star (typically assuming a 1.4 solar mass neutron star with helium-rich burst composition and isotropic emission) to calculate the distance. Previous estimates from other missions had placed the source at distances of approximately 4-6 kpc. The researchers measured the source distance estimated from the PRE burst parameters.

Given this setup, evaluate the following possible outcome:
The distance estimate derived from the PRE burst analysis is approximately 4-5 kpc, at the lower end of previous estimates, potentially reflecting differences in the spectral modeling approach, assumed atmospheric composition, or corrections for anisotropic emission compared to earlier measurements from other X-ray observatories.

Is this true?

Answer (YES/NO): NO